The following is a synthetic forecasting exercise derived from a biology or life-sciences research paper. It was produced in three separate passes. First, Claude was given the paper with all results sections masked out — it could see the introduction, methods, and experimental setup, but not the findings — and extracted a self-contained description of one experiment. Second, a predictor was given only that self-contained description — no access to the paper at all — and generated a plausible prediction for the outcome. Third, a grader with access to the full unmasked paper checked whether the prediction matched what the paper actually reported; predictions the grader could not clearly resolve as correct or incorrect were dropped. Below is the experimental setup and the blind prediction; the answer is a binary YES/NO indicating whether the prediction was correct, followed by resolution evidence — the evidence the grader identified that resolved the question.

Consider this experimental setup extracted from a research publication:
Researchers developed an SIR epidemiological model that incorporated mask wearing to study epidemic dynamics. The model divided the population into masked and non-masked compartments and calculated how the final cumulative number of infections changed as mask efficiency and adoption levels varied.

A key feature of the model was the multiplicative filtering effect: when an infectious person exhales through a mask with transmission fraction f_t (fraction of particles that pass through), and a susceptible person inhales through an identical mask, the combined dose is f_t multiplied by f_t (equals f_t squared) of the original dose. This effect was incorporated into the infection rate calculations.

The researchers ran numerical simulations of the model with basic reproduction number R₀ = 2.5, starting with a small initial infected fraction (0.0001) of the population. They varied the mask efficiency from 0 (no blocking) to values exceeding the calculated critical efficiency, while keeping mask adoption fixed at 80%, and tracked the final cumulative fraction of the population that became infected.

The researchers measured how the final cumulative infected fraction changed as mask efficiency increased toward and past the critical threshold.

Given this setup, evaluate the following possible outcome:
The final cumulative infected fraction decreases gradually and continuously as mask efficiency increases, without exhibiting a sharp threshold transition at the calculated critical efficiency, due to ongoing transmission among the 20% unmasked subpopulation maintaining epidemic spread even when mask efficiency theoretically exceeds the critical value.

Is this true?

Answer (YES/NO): NO